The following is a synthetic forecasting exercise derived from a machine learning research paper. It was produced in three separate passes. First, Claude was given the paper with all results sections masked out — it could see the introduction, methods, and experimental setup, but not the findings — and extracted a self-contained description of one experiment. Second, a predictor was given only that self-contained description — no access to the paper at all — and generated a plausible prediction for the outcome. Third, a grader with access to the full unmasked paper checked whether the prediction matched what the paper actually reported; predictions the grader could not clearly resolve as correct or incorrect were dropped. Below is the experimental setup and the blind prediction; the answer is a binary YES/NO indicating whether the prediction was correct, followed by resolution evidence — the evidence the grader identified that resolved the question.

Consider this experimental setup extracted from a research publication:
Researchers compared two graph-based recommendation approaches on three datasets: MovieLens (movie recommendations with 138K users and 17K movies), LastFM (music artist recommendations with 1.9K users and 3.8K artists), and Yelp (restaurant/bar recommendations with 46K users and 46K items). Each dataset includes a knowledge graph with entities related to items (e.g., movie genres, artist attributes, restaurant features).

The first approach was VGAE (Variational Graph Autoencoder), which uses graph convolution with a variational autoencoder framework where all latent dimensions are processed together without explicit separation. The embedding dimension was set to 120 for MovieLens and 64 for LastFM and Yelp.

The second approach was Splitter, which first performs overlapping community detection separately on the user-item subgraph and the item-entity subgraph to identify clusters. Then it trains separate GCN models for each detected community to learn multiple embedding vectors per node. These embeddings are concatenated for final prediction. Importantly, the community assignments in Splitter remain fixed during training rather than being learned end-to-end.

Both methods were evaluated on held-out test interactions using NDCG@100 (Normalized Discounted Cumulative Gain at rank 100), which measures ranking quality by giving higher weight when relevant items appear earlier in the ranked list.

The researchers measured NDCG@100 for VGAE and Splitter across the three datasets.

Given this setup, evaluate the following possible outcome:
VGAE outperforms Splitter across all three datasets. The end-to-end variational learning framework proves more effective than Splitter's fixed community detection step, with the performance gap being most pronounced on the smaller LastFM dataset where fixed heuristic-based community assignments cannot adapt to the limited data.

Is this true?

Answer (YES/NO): NO